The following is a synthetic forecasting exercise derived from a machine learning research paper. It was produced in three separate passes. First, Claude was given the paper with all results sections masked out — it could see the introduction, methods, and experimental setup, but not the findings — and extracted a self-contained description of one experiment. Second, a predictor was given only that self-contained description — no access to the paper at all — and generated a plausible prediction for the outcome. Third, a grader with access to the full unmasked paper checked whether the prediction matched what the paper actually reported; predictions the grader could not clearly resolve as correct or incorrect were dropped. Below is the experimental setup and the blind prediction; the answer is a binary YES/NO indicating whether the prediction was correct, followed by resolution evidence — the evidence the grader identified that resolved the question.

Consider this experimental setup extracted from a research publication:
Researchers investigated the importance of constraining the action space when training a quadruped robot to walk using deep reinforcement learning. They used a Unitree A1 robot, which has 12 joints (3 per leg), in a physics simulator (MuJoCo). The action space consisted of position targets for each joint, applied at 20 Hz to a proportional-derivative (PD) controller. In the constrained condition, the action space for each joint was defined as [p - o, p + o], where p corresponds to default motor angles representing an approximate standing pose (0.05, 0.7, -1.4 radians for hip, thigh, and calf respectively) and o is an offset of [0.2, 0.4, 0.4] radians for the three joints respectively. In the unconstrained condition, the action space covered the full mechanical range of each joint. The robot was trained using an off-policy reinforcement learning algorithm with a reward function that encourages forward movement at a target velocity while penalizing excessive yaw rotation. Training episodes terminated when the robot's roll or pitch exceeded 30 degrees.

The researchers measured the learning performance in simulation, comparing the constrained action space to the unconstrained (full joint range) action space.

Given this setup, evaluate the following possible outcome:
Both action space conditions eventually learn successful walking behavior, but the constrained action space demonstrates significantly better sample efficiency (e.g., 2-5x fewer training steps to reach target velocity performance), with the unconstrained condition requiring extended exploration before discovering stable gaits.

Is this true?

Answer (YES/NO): NO